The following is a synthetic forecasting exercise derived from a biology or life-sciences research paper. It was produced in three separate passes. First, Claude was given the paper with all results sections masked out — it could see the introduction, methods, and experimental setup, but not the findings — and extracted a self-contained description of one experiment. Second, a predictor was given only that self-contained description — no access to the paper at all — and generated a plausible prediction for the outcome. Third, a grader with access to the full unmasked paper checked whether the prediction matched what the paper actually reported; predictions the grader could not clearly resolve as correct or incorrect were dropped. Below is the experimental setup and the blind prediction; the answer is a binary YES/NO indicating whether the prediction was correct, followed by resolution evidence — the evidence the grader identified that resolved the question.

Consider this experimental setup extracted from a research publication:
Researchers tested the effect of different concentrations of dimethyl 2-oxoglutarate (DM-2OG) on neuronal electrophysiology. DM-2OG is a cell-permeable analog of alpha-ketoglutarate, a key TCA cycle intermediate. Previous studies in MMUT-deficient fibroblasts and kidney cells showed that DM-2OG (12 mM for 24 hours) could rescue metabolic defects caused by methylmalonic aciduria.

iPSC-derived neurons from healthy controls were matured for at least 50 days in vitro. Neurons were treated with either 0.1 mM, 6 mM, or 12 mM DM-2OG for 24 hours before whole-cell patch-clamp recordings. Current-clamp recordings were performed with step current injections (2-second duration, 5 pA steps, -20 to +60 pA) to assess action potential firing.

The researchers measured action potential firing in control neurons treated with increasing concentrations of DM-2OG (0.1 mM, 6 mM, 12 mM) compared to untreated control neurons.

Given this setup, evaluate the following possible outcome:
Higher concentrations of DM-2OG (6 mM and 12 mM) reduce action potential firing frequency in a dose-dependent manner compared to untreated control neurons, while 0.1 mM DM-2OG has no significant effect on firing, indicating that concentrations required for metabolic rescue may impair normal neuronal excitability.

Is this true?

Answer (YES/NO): NO